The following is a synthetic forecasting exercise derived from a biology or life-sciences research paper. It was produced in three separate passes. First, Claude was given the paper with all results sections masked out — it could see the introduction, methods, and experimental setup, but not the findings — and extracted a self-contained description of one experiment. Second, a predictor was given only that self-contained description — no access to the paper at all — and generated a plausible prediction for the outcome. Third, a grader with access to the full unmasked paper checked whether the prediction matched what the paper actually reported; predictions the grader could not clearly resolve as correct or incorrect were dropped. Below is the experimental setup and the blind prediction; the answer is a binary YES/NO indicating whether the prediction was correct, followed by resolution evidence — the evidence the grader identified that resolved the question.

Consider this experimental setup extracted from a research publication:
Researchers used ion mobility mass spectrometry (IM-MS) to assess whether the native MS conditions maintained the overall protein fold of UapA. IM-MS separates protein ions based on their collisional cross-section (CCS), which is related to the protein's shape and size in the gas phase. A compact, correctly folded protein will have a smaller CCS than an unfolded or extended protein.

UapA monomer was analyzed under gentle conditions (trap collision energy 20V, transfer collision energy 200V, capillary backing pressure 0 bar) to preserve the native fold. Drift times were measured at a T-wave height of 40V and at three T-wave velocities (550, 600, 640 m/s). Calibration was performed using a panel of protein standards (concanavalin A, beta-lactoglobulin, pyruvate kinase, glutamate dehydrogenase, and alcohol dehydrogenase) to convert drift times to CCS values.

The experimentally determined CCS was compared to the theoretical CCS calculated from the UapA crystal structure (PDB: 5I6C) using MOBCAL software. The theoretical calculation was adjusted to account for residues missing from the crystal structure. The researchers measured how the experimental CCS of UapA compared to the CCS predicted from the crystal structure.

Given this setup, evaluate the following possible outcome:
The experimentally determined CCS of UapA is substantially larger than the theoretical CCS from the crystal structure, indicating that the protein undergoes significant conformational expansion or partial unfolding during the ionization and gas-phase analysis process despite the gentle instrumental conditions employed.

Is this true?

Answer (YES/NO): NO